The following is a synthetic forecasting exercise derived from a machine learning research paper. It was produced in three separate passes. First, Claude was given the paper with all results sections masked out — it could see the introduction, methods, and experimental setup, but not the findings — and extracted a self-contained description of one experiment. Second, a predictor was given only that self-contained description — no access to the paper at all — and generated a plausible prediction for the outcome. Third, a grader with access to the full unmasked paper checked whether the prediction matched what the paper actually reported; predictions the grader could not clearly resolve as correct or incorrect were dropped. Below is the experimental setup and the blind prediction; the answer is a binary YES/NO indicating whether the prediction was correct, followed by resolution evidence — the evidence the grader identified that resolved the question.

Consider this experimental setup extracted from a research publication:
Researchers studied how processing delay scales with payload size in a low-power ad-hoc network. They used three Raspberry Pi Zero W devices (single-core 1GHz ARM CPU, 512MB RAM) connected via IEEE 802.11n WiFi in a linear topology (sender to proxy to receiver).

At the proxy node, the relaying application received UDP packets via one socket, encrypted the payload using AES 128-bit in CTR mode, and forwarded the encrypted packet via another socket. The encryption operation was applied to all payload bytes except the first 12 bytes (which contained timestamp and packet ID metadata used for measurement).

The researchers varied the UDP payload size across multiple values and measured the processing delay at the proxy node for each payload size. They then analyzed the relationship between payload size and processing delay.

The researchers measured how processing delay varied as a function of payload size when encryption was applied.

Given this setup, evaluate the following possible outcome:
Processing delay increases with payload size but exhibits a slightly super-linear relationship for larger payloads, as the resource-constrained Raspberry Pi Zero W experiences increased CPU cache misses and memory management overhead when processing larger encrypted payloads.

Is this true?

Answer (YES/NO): NO